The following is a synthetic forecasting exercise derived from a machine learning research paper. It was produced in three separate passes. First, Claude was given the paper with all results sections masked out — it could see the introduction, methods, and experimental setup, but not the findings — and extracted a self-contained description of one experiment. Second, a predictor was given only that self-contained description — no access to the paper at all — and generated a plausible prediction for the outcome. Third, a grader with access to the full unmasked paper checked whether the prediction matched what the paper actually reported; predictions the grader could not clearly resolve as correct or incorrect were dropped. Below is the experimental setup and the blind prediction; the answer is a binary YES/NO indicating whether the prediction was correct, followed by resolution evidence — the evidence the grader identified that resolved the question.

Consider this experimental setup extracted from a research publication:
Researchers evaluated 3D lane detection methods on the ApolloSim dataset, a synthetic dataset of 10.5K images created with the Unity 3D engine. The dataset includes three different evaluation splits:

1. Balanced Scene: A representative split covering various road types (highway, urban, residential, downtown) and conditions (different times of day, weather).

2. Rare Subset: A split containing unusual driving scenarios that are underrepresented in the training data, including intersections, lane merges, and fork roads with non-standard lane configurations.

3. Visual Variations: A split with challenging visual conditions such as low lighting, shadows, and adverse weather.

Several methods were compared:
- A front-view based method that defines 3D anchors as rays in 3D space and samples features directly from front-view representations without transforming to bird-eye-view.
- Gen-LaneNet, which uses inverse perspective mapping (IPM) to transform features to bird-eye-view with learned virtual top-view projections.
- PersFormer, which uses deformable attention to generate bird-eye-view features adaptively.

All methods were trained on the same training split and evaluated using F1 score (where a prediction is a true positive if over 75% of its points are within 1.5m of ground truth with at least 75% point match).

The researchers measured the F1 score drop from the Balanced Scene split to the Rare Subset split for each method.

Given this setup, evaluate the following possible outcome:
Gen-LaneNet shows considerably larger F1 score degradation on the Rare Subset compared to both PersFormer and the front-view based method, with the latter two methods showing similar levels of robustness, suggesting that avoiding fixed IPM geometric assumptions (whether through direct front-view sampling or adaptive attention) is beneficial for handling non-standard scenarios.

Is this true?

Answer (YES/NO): NO